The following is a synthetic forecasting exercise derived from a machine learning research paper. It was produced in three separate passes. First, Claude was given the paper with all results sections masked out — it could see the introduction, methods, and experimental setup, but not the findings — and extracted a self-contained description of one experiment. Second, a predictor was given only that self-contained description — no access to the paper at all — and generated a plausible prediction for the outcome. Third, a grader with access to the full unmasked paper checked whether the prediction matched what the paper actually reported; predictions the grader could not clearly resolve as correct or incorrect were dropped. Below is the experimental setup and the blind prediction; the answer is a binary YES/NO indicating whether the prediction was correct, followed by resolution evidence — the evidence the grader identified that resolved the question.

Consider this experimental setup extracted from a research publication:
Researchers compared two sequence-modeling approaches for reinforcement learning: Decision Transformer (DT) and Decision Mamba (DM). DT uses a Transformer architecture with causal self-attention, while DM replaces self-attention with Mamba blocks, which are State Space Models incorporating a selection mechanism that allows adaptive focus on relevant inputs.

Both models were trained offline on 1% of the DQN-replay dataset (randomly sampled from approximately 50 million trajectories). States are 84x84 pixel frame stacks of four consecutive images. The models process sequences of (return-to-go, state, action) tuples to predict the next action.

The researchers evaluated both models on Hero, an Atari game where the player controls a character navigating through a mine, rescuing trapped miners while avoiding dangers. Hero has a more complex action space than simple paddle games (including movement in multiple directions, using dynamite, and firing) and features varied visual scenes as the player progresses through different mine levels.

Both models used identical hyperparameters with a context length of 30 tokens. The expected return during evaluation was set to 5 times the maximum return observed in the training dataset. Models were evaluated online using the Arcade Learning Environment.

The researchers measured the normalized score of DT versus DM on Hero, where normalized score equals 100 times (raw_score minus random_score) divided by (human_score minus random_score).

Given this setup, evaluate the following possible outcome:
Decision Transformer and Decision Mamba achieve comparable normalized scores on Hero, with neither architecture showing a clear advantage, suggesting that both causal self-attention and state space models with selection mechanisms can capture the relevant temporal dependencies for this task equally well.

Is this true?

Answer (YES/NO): NO